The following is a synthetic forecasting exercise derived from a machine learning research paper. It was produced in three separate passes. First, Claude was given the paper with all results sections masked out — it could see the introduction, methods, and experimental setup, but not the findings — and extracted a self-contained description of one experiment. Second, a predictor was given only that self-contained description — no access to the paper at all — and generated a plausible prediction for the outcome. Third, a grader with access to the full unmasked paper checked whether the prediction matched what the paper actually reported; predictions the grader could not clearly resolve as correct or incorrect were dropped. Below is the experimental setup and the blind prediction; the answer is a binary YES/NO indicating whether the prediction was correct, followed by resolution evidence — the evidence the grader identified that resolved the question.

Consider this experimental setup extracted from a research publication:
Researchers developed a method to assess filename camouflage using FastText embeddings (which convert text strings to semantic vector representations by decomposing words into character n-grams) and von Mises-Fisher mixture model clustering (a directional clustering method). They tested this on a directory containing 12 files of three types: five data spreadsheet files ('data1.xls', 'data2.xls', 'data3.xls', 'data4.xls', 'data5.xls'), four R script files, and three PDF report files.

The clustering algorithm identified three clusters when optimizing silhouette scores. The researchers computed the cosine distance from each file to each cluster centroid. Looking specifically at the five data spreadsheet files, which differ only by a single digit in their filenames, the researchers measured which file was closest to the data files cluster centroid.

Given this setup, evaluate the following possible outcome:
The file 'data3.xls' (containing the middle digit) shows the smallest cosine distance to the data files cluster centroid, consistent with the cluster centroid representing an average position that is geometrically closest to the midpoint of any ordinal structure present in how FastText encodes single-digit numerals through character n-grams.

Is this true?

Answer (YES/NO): NO